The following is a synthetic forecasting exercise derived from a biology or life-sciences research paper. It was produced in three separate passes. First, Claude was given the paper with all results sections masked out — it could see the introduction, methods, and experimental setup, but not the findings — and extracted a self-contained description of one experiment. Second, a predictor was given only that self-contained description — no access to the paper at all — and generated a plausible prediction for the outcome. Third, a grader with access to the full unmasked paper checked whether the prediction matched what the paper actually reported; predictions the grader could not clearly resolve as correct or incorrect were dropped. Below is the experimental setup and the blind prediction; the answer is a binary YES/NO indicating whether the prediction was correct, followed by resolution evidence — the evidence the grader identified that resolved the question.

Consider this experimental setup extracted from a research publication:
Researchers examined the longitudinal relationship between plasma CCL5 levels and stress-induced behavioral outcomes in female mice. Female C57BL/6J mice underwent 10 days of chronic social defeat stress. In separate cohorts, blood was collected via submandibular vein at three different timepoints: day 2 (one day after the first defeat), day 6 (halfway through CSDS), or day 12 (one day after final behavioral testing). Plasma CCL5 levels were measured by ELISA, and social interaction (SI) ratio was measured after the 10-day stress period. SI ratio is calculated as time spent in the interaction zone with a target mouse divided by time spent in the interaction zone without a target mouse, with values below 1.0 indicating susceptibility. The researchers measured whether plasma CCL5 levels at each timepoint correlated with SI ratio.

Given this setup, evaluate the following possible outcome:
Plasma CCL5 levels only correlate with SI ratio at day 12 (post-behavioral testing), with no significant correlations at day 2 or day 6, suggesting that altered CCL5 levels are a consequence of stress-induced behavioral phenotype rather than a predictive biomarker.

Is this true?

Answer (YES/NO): NO